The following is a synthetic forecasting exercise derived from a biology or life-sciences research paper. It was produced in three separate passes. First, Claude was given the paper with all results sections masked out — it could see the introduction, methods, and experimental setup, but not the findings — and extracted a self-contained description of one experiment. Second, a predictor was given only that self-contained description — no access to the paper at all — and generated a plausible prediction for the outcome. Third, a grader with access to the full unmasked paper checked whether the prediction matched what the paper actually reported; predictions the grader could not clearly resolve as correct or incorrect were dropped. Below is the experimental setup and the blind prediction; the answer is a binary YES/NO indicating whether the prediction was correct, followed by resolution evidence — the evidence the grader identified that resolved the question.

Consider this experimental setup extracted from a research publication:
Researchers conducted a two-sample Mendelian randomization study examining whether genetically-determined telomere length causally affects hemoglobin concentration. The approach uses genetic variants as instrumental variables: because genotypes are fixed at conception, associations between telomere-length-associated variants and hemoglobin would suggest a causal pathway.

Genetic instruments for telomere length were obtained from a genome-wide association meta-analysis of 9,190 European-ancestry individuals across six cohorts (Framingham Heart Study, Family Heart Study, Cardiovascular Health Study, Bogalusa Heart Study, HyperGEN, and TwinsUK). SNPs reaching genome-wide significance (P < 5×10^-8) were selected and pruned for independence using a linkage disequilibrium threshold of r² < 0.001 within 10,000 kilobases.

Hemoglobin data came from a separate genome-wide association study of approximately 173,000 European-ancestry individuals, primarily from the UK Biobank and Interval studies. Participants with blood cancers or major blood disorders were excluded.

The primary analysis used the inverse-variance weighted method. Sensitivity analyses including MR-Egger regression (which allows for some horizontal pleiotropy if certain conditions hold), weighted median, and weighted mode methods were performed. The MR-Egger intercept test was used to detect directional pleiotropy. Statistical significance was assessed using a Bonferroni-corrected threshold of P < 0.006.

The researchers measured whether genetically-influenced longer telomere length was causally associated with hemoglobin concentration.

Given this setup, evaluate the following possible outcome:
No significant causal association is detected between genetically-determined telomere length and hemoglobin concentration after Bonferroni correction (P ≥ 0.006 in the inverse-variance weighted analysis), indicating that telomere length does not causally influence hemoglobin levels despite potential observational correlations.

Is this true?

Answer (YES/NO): YES